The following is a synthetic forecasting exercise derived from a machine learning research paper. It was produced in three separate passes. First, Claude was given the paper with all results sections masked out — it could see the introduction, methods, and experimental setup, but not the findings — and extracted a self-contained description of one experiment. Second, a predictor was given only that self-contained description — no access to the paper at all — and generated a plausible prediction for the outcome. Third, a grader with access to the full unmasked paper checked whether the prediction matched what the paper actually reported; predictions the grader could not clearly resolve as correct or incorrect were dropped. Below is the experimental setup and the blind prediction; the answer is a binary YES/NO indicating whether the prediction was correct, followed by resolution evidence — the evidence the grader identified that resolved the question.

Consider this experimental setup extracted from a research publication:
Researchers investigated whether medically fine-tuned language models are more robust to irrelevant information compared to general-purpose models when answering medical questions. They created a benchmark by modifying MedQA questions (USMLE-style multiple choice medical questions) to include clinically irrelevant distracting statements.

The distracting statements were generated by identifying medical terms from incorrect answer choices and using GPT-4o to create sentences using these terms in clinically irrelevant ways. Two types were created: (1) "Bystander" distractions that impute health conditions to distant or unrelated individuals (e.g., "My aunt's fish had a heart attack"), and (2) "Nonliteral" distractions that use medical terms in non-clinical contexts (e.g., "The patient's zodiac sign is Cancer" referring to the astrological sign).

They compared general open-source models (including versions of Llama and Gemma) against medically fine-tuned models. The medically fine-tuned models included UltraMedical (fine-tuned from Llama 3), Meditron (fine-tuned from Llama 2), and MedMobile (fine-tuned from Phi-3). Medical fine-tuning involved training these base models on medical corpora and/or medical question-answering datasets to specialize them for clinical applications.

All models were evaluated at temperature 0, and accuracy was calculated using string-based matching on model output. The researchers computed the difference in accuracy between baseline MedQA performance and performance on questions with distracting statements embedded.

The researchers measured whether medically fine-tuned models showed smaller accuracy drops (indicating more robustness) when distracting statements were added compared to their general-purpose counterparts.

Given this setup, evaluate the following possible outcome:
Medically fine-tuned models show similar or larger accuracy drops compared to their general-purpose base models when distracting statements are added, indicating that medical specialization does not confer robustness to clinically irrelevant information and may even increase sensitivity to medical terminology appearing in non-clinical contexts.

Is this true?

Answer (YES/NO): YES